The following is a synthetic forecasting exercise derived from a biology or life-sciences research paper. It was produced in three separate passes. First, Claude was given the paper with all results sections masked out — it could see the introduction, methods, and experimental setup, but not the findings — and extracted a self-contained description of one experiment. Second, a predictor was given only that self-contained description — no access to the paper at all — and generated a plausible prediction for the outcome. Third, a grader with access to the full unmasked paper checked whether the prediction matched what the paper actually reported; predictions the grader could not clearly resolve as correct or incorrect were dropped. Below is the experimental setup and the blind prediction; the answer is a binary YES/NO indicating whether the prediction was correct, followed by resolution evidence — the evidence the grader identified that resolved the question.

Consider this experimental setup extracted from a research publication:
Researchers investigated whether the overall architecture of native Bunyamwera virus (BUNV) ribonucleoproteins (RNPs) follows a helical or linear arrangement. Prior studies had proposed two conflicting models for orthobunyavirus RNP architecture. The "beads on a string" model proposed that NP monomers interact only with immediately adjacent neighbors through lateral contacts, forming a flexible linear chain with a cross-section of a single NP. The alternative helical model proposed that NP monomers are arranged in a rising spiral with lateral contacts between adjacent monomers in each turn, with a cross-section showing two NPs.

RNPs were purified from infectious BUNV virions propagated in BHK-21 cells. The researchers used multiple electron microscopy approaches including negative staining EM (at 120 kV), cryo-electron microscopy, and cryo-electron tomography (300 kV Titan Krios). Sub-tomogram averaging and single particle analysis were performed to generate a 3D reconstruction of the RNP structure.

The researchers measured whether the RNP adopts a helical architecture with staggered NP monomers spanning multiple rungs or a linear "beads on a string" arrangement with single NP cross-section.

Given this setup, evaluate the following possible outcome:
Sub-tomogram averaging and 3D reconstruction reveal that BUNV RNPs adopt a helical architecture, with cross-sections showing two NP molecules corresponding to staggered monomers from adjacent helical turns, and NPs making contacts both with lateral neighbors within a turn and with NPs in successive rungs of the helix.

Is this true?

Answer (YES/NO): NO